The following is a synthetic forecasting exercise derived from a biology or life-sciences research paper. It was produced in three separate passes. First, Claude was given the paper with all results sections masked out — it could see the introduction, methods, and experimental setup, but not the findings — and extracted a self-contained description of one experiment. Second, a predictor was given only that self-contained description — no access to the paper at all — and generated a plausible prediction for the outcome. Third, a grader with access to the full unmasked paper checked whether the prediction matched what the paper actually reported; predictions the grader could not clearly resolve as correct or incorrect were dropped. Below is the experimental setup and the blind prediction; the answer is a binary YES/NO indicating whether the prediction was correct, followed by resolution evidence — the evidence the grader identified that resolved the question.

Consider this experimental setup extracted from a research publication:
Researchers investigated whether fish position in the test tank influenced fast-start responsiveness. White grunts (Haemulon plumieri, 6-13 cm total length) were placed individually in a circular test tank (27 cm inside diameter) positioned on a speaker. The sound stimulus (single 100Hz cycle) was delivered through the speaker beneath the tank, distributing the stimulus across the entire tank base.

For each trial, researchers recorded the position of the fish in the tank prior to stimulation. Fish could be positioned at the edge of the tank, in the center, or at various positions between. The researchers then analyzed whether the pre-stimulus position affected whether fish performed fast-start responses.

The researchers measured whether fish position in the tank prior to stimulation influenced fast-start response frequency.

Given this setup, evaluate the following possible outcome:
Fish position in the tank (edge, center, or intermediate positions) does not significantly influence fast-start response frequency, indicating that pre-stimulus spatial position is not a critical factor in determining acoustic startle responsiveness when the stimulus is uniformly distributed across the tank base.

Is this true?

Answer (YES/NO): YES